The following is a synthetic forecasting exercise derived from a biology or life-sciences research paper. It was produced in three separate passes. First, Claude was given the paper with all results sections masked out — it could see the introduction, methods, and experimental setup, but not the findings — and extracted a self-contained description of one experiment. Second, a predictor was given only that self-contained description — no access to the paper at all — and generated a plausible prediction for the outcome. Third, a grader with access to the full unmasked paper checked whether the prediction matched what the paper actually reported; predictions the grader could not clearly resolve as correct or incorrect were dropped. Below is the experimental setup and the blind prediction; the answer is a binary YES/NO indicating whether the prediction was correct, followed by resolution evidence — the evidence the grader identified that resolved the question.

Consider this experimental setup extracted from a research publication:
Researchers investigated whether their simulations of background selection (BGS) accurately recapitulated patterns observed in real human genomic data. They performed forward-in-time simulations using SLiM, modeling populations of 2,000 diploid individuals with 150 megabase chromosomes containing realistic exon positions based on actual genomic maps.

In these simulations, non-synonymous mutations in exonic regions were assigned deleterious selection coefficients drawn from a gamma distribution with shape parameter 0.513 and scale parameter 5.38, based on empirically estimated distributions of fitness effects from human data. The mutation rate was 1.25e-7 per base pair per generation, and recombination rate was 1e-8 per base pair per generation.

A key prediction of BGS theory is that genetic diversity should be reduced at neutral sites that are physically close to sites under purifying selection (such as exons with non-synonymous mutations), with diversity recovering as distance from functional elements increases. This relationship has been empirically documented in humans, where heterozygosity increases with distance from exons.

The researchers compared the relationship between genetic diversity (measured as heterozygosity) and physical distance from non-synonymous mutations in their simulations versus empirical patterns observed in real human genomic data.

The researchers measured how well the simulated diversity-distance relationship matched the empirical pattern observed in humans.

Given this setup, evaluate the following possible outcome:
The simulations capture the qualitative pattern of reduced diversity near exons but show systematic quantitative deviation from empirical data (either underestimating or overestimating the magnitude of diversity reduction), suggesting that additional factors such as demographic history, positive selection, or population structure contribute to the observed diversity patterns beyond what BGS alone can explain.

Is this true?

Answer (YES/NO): NO